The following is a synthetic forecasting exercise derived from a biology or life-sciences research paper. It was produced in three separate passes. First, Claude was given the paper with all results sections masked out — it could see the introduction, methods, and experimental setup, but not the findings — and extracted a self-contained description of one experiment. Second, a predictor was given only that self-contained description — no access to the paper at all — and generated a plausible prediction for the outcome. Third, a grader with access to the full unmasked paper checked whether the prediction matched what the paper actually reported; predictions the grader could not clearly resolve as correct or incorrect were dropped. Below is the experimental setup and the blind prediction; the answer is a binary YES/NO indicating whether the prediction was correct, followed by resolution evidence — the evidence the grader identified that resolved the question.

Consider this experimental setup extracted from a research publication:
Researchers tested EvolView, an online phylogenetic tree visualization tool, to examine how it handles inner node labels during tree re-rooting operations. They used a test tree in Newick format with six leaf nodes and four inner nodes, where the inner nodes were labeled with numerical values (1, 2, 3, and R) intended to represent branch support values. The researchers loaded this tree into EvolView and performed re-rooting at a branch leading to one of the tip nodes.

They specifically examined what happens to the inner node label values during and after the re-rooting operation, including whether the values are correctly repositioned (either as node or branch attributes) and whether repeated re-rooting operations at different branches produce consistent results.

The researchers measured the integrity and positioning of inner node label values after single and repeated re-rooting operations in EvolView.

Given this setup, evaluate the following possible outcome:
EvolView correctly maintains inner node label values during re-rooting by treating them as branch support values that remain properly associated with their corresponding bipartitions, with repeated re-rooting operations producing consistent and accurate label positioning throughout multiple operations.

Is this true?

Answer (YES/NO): NO